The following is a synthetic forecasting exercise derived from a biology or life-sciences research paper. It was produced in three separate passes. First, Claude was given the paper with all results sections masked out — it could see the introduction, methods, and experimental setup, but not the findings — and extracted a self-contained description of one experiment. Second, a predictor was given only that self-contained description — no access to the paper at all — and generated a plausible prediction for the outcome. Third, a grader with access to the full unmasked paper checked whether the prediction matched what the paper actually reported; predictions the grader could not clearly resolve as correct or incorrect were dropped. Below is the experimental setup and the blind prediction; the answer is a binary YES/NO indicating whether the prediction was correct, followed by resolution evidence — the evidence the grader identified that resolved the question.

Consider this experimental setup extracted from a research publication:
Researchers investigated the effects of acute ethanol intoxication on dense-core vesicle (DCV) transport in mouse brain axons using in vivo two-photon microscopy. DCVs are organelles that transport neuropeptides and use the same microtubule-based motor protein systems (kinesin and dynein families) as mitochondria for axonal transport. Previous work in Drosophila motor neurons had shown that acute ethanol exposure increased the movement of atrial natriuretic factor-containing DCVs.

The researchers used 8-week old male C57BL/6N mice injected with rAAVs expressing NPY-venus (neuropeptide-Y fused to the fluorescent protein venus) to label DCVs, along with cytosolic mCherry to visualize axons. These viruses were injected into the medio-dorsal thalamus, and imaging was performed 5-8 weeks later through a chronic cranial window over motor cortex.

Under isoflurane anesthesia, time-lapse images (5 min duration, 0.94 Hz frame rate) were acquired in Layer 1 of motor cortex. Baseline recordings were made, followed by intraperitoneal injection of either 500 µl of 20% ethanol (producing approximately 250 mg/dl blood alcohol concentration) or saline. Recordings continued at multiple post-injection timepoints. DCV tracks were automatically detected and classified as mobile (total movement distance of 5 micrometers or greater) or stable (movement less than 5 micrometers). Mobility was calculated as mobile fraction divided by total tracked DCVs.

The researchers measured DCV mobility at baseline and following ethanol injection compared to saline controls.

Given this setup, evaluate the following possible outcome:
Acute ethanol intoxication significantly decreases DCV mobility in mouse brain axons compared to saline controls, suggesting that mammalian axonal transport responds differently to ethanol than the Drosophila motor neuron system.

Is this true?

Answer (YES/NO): NO